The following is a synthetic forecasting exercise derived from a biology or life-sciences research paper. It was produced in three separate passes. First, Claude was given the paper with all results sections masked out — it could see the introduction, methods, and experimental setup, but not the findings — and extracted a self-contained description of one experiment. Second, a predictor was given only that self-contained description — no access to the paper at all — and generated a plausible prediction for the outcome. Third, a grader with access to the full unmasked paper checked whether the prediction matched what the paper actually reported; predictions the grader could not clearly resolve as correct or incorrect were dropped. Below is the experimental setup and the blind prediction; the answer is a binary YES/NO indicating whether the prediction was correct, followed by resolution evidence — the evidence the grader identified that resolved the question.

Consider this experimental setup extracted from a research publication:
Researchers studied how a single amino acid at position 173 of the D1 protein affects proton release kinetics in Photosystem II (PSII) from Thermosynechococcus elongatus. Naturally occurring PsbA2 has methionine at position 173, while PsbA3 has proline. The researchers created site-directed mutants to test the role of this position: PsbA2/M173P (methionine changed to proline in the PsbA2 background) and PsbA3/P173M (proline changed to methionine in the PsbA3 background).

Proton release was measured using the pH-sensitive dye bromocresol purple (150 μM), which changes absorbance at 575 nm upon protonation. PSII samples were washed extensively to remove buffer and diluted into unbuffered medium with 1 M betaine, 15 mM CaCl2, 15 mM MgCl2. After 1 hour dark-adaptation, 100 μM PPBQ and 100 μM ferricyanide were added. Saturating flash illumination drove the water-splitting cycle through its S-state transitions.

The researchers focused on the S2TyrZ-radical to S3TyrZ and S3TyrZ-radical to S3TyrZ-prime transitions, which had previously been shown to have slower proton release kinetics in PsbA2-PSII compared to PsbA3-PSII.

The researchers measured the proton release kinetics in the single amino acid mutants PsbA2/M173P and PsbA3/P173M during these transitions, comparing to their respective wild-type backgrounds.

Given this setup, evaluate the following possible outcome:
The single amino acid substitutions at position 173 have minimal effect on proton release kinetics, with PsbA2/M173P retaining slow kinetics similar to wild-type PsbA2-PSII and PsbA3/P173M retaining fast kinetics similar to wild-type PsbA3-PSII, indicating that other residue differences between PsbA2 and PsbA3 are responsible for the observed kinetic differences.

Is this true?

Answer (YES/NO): NO